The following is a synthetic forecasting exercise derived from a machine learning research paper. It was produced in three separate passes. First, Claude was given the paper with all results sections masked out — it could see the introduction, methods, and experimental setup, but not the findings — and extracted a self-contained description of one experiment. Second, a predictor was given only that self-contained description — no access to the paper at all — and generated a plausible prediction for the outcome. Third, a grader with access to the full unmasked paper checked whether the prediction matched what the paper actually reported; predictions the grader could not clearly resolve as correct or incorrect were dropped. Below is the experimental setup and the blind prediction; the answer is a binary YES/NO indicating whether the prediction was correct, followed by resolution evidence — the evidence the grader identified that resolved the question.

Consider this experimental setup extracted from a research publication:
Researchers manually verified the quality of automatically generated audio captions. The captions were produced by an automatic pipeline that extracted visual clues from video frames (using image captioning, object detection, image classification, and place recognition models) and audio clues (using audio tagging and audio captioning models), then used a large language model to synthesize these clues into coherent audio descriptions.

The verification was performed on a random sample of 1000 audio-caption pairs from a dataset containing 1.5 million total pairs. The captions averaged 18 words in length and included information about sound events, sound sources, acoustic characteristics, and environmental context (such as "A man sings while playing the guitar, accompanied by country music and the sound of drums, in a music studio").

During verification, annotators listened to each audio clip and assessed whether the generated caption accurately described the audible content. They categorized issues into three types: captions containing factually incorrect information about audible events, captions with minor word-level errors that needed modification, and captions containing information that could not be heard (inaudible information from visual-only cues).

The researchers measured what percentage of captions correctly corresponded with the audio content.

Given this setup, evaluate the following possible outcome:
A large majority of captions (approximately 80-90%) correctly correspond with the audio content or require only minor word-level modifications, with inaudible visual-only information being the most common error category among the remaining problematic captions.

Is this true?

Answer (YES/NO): NO